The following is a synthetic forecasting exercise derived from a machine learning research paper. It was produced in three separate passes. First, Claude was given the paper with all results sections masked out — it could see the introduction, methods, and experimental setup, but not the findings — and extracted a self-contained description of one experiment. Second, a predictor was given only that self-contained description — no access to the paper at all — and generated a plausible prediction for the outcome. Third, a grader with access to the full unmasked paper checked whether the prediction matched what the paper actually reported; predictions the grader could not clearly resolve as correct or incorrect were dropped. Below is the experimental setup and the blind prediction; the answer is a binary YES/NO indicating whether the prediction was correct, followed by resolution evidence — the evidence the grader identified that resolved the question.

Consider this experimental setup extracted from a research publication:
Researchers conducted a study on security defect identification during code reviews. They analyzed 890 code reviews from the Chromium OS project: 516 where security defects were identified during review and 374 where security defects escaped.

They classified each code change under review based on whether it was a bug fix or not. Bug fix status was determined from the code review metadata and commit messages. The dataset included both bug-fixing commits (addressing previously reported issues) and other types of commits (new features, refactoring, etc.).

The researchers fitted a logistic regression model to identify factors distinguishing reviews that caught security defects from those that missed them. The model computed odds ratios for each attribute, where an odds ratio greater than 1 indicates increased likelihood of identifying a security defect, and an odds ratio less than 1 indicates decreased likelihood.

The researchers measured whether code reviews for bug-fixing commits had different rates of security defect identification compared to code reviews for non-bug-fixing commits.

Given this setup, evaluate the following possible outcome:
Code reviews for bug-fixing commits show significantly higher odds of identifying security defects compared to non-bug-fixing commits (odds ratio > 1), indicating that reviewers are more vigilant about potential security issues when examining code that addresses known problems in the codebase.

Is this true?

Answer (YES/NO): YES